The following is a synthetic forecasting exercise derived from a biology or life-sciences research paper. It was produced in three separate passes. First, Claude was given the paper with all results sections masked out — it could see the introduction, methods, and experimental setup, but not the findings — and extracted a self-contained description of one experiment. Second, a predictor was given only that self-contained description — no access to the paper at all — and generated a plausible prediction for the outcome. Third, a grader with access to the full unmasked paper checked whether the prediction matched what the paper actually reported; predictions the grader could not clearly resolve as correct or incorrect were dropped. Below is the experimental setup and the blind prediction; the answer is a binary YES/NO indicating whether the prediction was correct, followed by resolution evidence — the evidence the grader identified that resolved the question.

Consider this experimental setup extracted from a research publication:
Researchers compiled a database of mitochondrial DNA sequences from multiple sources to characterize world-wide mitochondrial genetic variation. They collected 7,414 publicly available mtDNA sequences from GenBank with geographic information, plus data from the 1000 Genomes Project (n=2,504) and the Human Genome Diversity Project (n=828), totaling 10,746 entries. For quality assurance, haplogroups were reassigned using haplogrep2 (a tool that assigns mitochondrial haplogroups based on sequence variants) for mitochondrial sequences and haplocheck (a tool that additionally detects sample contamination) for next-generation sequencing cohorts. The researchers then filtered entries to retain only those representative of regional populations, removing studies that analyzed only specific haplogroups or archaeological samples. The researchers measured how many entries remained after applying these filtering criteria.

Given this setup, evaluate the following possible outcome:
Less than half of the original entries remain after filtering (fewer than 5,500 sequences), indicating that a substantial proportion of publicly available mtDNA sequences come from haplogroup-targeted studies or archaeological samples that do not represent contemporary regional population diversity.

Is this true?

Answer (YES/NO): NO